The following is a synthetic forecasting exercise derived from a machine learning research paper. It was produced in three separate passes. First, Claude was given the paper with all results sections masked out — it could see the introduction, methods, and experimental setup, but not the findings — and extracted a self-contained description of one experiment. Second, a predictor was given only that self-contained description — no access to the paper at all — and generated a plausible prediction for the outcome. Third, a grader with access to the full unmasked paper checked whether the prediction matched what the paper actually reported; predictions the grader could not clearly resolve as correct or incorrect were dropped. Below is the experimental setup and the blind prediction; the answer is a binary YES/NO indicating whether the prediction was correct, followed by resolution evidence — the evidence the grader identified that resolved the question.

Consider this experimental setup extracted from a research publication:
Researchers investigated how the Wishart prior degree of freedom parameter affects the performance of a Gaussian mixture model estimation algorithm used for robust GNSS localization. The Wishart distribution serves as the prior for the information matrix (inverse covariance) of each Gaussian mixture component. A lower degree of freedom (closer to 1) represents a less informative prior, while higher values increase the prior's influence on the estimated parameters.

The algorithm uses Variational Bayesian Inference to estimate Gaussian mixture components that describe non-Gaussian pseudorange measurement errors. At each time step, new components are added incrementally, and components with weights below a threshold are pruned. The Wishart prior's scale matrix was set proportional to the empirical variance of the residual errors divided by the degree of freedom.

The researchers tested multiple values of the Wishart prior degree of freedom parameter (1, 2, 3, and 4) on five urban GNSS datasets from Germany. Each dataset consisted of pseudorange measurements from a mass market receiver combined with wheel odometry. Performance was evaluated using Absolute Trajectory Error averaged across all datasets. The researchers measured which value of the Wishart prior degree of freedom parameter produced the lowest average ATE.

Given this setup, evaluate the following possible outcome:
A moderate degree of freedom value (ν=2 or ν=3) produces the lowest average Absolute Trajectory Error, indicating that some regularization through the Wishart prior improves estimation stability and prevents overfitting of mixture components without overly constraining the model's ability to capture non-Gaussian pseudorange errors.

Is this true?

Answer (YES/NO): YES